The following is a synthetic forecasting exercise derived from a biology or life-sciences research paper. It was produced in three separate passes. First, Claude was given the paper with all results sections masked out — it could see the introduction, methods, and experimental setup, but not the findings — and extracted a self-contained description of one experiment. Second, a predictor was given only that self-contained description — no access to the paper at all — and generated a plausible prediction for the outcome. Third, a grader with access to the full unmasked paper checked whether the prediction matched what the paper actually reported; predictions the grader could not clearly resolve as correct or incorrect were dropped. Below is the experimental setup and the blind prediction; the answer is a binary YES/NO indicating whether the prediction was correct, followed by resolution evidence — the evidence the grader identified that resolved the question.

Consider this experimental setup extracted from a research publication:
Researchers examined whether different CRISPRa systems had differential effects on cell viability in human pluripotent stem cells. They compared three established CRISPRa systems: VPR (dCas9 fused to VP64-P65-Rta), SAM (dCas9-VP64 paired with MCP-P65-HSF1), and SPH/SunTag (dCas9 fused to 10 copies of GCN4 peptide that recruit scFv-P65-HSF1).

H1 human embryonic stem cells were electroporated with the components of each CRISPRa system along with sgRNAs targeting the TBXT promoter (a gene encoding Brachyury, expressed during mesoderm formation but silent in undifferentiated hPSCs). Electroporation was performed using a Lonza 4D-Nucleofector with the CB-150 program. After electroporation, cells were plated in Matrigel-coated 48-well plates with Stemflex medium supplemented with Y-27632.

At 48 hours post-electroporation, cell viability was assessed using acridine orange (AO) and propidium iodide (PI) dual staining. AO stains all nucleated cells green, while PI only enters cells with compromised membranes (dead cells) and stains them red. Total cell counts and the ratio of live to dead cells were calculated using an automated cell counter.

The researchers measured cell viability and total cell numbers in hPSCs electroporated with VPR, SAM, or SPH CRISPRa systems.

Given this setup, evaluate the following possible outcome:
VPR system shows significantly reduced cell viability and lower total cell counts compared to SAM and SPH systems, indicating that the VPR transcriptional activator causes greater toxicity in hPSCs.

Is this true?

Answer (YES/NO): NO